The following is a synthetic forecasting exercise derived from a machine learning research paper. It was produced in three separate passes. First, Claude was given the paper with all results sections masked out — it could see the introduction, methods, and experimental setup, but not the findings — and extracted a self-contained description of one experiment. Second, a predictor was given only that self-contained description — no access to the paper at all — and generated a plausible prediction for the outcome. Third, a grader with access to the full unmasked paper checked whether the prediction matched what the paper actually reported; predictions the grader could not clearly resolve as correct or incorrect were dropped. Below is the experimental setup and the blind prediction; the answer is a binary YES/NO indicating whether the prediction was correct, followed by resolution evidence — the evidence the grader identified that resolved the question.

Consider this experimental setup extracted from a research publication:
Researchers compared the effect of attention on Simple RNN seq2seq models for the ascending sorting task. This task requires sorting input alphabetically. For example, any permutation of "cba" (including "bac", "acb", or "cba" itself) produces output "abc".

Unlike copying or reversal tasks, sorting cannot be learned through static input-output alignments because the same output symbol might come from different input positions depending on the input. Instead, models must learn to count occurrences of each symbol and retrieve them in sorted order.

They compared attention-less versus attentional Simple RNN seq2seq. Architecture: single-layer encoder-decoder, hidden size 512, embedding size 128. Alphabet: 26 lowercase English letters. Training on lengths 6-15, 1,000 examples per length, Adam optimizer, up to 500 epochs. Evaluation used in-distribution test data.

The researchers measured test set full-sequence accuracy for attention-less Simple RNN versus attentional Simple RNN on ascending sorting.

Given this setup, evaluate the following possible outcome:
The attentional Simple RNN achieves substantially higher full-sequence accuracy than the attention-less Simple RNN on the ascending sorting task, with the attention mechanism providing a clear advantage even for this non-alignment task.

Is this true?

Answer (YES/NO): YES